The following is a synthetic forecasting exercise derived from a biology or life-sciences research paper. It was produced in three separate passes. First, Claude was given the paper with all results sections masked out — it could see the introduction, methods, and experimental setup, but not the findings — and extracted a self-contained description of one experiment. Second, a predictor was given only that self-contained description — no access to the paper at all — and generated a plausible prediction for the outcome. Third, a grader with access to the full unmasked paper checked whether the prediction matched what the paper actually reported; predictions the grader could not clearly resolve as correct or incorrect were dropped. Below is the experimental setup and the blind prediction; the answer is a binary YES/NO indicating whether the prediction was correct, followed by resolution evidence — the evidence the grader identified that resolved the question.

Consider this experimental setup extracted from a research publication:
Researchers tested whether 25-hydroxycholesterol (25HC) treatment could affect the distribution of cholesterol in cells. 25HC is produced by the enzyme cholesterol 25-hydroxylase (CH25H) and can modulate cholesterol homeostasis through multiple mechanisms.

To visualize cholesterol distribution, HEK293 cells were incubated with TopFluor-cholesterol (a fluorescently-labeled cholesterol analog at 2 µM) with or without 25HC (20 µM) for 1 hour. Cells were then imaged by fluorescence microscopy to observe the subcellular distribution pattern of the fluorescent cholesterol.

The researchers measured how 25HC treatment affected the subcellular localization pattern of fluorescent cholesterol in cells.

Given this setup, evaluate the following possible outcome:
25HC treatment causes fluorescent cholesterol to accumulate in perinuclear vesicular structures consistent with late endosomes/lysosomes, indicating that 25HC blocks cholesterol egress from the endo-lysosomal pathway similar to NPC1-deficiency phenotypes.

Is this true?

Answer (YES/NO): YES